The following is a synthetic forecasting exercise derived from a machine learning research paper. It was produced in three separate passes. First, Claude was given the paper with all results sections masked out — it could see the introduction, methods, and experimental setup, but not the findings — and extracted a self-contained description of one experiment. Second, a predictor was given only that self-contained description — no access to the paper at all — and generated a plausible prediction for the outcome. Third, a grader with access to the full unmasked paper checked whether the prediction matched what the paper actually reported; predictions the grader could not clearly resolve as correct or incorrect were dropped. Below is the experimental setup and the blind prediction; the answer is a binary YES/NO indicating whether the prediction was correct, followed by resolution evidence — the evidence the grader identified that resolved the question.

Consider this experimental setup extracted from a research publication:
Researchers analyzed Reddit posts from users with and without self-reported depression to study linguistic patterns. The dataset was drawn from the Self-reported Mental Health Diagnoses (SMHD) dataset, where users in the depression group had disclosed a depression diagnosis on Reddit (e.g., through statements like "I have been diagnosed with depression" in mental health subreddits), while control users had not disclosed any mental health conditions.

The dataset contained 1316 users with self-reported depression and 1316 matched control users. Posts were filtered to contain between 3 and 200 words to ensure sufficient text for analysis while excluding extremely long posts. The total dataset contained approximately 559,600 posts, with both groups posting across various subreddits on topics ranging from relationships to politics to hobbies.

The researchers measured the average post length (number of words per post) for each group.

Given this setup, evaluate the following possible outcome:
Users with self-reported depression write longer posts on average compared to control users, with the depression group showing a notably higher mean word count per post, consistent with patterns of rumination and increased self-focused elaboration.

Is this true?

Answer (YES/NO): YES